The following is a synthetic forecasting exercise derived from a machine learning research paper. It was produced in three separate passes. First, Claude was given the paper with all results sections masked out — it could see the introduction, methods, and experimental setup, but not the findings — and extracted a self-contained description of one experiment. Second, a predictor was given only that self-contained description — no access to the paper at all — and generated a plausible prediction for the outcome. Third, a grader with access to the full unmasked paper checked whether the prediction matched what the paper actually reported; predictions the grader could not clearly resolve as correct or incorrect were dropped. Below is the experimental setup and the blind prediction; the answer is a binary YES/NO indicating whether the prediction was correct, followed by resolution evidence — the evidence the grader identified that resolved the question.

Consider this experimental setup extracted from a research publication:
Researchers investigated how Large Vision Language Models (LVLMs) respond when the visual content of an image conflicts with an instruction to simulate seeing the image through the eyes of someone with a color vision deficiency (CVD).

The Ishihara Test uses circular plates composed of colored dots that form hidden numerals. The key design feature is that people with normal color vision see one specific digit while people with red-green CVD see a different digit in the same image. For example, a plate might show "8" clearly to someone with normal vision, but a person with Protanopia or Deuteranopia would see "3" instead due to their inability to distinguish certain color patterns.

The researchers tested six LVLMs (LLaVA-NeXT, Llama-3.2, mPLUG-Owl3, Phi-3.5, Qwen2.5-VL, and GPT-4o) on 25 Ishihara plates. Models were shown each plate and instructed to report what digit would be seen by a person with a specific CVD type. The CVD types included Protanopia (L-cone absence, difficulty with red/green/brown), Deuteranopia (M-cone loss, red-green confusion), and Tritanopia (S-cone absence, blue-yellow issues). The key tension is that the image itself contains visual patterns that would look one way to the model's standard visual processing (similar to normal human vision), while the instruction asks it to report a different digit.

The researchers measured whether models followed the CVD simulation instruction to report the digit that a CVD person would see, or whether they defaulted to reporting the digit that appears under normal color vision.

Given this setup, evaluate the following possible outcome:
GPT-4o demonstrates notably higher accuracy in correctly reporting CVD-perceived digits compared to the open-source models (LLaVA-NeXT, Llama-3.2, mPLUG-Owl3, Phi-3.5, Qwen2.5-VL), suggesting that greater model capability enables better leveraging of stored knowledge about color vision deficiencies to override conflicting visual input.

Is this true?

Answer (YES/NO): NO